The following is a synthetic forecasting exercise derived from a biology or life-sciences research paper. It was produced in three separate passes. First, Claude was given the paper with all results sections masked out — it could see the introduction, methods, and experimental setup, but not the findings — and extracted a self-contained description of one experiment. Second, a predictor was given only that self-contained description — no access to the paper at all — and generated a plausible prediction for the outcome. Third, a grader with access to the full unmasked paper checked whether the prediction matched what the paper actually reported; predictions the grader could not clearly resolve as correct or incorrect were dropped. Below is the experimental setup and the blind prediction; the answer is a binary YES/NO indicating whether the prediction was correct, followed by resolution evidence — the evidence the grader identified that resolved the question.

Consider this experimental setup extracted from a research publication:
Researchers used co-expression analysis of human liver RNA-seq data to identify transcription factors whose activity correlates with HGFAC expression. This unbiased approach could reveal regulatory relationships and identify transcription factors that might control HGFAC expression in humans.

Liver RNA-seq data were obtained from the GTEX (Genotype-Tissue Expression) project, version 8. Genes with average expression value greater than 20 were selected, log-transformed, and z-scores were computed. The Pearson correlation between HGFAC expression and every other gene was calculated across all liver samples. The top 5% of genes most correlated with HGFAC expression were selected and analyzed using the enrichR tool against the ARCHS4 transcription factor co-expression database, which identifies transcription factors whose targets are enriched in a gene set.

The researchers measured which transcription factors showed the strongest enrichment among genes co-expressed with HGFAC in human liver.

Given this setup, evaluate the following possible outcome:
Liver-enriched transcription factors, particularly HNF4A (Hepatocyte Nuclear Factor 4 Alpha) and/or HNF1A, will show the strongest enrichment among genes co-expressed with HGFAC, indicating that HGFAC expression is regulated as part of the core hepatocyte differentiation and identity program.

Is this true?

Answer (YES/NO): NO